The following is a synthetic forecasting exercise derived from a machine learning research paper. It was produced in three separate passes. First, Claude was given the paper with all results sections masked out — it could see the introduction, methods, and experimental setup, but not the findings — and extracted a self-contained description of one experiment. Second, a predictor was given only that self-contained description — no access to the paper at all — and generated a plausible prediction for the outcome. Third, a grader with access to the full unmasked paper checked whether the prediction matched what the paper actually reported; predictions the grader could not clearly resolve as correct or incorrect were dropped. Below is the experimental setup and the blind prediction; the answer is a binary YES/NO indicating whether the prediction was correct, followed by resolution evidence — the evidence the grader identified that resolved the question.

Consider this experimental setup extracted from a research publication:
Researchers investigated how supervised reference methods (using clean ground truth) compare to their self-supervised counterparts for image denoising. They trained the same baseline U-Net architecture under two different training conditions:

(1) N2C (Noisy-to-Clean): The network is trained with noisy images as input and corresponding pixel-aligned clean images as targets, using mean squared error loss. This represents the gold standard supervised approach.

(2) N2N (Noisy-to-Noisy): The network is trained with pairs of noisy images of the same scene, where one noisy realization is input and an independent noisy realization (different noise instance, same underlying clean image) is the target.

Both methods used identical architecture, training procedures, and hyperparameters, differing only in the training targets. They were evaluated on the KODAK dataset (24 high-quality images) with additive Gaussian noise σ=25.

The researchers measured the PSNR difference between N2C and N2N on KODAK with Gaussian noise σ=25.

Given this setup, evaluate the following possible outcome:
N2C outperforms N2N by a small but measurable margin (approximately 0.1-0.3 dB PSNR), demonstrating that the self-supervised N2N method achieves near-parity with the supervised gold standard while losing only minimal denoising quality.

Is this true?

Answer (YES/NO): NO